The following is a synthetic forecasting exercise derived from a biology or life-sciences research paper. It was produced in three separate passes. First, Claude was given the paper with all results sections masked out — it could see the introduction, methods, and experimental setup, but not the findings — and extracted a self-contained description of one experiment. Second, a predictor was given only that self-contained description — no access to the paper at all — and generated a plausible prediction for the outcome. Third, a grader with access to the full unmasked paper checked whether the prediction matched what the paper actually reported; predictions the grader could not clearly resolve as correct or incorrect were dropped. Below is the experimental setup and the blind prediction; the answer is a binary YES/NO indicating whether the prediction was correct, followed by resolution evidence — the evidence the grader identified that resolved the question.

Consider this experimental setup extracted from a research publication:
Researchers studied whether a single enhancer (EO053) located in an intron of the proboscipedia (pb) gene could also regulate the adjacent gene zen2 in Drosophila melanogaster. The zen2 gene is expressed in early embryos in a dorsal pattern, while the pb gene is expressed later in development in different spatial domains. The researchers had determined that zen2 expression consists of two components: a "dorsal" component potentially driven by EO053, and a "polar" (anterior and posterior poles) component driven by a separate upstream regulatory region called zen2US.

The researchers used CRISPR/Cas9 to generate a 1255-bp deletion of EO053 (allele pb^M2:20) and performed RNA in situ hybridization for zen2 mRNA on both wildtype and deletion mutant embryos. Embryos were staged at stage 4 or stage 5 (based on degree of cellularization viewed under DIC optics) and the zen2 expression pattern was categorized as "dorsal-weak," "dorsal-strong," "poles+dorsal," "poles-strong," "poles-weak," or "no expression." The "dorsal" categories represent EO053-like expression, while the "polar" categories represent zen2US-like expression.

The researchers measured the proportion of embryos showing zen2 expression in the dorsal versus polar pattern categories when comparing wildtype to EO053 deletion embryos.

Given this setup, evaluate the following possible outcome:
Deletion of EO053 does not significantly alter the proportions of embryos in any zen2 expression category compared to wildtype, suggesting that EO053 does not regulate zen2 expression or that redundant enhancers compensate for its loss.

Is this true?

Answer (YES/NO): NO